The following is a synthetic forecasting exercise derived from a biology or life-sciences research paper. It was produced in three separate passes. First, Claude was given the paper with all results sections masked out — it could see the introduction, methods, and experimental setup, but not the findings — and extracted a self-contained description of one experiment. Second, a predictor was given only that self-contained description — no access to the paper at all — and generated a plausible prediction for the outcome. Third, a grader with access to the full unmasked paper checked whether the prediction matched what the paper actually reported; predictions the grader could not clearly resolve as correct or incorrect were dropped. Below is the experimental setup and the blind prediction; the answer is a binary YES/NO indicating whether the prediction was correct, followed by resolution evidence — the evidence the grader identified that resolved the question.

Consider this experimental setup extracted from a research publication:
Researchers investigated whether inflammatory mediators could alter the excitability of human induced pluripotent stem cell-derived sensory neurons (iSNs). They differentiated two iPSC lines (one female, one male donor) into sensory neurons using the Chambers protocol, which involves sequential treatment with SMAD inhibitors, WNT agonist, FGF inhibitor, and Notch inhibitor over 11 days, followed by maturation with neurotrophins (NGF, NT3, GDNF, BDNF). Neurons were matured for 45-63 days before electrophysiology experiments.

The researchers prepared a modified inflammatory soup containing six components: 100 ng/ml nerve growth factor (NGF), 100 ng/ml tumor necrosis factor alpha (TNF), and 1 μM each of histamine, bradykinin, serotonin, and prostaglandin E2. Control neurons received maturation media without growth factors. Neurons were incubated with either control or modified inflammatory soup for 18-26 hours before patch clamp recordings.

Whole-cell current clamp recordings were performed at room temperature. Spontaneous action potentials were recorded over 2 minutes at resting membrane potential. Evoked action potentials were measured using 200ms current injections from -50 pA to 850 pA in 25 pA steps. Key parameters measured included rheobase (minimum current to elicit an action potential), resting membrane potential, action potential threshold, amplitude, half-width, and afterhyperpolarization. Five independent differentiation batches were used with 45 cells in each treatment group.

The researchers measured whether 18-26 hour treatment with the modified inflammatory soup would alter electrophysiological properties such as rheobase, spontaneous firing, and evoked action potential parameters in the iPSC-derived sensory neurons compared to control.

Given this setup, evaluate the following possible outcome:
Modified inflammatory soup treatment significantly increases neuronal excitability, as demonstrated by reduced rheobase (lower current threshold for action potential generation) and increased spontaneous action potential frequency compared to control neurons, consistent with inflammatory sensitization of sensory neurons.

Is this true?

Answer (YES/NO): NO